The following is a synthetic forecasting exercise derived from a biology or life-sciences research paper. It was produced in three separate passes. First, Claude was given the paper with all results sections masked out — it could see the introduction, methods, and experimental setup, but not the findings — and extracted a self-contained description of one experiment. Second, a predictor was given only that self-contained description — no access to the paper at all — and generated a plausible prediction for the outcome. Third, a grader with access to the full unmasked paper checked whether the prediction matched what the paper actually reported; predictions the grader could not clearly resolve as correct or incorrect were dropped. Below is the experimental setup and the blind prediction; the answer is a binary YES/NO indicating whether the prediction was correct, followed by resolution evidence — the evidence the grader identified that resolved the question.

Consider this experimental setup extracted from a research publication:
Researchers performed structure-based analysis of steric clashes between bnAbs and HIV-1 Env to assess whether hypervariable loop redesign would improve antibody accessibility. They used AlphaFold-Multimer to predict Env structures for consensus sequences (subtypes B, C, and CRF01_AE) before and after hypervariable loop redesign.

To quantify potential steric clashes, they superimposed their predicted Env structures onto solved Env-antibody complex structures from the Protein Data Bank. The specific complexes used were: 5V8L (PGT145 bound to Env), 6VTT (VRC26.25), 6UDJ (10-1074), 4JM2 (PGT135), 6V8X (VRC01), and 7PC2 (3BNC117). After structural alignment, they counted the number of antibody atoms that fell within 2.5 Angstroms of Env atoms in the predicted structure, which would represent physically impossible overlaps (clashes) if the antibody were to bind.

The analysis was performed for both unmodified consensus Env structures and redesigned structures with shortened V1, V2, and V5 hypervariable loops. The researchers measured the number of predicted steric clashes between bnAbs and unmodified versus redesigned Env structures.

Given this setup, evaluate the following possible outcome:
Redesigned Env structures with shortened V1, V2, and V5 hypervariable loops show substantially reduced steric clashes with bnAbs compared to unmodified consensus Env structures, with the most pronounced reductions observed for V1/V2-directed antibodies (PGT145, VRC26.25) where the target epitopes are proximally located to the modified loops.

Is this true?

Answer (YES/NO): NO